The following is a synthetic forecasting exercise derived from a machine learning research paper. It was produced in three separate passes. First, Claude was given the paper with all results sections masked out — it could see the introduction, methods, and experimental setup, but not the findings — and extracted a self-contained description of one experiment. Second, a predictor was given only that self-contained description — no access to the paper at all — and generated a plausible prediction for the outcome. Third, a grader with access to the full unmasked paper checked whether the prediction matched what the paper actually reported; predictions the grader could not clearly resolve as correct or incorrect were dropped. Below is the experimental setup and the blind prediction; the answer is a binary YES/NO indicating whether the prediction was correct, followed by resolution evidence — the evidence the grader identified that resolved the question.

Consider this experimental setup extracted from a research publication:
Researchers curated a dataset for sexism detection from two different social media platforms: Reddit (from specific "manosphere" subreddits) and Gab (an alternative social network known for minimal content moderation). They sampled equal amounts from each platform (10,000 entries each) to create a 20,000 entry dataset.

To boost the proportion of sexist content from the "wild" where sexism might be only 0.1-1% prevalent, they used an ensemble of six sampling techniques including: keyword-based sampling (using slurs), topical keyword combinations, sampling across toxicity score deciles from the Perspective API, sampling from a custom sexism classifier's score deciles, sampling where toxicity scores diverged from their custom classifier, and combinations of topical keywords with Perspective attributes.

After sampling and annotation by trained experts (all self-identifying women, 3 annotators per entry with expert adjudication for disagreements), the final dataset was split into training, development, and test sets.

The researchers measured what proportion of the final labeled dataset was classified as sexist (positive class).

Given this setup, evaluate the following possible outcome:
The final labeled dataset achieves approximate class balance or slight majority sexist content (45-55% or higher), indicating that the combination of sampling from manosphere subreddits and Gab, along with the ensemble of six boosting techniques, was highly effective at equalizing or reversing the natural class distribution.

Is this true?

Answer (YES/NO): NO